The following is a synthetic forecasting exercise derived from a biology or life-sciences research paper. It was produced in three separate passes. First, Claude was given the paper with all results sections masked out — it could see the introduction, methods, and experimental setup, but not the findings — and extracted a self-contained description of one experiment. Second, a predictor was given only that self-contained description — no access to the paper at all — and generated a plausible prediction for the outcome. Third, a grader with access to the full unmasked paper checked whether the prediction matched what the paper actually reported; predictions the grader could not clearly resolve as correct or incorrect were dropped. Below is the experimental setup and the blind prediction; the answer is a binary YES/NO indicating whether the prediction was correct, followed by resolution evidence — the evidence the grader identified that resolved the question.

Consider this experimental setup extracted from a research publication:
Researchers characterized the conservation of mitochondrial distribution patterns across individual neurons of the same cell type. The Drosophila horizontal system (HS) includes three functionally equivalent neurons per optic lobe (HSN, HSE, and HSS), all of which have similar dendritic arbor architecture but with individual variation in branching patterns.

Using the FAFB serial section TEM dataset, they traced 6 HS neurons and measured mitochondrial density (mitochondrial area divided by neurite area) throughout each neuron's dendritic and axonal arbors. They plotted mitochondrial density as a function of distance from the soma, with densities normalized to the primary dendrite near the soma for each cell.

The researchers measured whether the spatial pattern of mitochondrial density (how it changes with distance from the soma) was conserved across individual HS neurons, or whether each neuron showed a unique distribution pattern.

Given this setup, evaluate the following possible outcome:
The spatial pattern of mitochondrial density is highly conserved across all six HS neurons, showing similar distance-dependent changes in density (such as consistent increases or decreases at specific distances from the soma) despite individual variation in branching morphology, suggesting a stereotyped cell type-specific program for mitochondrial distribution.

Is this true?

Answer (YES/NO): YES